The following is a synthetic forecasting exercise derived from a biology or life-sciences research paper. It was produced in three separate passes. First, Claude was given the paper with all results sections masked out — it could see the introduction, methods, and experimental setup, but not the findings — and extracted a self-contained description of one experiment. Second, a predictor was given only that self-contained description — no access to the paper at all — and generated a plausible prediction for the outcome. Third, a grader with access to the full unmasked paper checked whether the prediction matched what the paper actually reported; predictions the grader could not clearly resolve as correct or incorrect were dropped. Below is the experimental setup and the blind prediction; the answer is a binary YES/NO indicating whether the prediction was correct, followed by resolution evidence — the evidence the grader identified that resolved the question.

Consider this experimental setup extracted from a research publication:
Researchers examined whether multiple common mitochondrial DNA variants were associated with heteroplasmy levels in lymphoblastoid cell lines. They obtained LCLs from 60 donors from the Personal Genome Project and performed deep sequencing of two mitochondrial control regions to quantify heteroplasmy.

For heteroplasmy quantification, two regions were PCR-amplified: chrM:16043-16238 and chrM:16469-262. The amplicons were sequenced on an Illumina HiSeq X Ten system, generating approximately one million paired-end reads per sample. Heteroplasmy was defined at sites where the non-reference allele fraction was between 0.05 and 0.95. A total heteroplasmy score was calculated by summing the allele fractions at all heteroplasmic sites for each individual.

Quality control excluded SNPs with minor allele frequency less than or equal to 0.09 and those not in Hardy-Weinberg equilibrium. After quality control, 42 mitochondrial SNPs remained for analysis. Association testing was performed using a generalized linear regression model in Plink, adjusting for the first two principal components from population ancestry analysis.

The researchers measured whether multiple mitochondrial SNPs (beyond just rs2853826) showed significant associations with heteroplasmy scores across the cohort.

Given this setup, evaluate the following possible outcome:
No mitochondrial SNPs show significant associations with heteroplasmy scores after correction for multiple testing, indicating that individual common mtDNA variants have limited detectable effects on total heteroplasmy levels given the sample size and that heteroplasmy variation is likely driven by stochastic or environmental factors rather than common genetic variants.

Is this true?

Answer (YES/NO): NO